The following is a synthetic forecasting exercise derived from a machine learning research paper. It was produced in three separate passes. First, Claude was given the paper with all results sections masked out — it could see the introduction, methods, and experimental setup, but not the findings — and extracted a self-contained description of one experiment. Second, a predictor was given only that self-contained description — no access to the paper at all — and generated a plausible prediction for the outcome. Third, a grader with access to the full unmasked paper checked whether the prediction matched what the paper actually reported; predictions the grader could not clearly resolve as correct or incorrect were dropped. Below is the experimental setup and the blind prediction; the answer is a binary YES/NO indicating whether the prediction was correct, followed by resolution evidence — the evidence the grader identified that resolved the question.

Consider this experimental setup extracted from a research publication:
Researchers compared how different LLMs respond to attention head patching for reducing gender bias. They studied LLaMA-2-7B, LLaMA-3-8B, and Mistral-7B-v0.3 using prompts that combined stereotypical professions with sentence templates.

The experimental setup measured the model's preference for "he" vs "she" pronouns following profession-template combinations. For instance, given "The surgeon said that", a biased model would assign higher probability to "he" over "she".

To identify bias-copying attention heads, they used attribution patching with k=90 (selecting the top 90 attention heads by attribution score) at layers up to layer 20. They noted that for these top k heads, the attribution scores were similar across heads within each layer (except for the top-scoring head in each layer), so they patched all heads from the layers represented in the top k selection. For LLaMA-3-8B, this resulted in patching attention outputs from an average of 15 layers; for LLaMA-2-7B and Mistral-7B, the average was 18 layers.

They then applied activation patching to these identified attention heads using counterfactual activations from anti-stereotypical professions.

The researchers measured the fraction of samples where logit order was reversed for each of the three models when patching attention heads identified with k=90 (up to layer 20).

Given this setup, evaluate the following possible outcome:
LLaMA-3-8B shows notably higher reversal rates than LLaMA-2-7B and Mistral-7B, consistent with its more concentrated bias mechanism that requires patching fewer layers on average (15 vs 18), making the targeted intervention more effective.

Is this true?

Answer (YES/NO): NO